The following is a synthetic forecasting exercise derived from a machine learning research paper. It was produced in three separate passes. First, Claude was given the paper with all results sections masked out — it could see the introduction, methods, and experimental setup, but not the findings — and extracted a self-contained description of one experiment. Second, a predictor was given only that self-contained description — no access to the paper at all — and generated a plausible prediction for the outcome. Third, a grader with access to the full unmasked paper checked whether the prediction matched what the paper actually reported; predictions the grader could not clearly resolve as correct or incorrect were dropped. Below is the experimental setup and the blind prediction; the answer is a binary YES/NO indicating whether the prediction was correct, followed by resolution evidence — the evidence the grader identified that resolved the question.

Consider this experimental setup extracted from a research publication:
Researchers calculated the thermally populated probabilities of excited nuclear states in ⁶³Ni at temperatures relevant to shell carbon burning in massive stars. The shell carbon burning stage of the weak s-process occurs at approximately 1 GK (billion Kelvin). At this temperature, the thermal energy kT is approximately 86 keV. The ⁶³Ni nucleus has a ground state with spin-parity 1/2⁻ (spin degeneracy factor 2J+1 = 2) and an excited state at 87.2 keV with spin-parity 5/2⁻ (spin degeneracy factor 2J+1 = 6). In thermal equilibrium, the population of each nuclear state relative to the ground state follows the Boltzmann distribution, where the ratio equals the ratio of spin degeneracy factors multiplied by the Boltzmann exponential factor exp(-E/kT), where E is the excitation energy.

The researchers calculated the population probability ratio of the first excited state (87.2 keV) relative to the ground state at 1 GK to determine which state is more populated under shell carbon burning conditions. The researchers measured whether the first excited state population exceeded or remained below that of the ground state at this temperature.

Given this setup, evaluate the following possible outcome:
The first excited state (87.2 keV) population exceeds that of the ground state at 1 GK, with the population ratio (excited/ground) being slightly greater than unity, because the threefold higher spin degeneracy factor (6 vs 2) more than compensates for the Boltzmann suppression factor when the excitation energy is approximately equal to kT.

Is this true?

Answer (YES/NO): YES